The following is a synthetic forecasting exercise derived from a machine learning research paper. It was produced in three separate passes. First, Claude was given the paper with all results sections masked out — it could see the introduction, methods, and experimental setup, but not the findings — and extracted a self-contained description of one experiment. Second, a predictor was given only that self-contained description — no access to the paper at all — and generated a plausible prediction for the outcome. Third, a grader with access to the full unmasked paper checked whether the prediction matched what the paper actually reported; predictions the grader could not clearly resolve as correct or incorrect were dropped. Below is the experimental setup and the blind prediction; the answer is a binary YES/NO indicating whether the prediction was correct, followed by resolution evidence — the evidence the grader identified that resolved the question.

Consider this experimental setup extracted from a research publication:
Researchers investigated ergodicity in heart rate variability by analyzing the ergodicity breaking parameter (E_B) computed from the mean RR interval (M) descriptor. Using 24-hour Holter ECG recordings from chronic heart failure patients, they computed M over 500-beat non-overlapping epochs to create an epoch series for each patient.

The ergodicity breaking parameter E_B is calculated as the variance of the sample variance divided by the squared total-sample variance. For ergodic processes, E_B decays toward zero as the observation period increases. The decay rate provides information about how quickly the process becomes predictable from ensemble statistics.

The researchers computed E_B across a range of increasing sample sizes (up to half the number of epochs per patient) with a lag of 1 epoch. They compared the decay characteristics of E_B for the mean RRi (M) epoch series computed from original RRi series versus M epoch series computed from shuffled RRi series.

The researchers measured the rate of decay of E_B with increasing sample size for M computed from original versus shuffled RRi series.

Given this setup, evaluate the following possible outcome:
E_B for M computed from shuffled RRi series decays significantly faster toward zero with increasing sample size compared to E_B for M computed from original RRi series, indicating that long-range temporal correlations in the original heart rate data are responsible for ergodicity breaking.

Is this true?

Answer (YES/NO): YES